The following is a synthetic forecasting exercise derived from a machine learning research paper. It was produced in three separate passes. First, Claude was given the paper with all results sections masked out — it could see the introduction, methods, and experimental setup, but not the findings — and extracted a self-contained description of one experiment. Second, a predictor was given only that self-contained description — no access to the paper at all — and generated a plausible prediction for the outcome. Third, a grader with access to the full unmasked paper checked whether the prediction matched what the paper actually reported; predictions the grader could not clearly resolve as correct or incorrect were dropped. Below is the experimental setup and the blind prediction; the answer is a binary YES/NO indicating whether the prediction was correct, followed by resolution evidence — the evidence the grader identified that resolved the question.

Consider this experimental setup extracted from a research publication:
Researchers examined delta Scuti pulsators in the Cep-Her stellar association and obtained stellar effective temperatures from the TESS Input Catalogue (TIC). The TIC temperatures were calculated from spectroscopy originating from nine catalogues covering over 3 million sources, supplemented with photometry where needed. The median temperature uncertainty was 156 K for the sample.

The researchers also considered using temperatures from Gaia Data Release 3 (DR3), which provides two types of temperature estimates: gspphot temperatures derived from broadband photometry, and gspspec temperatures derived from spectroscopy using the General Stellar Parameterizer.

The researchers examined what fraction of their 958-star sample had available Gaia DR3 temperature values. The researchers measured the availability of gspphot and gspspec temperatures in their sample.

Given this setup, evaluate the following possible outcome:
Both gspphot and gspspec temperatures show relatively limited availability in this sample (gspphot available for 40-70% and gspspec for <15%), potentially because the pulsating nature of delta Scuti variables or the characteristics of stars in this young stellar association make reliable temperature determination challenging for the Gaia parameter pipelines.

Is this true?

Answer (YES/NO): NO